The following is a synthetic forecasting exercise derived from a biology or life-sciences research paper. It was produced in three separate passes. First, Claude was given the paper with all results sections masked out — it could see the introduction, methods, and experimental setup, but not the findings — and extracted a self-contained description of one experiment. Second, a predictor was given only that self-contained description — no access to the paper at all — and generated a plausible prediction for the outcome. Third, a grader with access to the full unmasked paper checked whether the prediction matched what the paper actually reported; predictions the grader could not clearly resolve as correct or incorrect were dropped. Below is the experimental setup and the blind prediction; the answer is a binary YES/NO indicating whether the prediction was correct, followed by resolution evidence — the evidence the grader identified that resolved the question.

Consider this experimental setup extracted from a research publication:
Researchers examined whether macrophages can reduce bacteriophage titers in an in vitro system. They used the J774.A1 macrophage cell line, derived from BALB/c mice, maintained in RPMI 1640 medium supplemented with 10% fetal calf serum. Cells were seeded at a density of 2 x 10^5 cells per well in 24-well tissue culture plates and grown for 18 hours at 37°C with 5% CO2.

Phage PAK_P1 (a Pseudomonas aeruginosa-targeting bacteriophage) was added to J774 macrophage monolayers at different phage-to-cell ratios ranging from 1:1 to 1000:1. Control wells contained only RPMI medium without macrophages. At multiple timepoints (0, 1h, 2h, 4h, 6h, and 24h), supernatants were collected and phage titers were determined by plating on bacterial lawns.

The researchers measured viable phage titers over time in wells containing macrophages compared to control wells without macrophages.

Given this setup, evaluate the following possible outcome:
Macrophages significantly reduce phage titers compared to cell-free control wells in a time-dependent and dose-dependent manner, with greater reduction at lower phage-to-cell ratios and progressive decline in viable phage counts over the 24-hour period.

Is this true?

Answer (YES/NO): NO